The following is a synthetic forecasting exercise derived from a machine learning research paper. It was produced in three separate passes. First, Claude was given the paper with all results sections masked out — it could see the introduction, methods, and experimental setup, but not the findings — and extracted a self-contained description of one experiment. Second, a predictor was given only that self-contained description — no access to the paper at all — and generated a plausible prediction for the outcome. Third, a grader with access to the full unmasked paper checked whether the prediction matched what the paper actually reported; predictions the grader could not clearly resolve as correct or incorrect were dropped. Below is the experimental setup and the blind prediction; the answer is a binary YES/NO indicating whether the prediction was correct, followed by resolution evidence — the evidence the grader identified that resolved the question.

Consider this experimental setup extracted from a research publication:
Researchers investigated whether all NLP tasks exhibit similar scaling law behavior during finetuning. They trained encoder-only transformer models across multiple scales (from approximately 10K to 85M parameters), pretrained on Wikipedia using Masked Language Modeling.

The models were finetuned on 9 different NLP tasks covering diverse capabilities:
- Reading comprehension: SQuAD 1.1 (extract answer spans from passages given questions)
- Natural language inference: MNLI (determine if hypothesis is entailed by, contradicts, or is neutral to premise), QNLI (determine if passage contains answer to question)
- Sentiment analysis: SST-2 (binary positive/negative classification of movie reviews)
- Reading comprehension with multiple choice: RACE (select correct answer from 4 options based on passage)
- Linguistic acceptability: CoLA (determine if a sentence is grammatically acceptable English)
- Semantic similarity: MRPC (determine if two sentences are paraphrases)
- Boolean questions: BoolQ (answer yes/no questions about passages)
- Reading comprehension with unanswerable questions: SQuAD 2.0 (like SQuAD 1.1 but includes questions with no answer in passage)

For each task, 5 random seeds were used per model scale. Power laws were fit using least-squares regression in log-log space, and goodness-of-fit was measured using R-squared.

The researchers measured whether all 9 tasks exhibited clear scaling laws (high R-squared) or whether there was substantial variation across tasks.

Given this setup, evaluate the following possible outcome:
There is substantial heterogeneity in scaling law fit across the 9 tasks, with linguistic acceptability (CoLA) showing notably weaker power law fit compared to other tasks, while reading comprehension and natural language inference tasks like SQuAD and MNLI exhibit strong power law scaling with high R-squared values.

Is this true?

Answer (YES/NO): NO